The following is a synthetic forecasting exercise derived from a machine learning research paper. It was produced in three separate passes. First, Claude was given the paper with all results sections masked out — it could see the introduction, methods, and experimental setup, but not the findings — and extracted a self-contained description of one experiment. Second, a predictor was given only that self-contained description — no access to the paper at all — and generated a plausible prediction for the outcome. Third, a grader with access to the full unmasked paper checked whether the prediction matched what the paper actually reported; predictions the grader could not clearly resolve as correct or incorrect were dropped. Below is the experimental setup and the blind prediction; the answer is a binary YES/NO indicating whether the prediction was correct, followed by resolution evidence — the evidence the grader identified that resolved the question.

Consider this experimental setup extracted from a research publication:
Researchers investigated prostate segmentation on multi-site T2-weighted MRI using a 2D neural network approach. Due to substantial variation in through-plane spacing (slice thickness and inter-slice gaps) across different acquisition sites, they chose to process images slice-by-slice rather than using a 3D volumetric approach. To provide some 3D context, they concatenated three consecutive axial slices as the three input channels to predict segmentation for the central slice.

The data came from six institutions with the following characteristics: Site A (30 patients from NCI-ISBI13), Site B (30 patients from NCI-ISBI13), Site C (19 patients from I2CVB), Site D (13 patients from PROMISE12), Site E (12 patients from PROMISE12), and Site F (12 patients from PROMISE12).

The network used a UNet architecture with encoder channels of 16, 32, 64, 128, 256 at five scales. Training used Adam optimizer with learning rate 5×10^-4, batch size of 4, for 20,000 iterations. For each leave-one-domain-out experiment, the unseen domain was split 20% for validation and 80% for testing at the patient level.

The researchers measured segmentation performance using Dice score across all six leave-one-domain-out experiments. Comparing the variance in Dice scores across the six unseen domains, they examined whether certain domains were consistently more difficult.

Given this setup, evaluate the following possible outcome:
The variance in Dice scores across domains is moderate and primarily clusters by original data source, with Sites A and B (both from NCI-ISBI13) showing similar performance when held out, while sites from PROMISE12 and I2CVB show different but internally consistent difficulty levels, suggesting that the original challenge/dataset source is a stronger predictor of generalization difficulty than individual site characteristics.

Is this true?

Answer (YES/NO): NO